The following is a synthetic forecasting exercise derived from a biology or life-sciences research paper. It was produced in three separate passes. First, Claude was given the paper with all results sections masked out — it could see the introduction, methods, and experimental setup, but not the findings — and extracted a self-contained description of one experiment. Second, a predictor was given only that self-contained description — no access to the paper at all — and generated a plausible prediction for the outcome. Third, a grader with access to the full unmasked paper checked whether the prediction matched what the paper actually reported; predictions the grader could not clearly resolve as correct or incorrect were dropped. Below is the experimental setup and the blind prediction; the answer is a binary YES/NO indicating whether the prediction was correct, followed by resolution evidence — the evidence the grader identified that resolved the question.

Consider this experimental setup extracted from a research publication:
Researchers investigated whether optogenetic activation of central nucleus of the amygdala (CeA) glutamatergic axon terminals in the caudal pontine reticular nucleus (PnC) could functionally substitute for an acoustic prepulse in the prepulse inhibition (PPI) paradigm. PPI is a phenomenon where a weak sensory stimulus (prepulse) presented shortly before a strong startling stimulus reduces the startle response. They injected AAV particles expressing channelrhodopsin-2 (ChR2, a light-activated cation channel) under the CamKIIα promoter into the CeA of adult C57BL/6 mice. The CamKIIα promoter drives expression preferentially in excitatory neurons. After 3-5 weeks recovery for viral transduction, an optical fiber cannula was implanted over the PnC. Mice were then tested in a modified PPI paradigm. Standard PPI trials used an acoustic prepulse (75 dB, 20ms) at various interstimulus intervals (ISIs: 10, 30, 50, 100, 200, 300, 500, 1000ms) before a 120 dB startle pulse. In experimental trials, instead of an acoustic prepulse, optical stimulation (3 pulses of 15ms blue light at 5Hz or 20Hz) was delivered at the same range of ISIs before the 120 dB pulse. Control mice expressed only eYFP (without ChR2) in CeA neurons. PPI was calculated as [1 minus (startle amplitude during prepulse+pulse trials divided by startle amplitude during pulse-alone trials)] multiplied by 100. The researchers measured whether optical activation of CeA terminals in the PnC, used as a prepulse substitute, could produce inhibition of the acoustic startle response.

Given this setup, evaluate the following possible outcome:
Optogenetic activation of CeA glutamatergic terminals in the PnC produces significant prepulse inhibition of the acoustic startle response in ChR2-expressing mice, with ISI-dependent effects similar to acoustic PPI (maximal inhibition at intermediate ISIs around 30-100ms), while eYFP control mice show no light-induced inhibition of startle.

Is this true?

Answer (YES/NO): NO